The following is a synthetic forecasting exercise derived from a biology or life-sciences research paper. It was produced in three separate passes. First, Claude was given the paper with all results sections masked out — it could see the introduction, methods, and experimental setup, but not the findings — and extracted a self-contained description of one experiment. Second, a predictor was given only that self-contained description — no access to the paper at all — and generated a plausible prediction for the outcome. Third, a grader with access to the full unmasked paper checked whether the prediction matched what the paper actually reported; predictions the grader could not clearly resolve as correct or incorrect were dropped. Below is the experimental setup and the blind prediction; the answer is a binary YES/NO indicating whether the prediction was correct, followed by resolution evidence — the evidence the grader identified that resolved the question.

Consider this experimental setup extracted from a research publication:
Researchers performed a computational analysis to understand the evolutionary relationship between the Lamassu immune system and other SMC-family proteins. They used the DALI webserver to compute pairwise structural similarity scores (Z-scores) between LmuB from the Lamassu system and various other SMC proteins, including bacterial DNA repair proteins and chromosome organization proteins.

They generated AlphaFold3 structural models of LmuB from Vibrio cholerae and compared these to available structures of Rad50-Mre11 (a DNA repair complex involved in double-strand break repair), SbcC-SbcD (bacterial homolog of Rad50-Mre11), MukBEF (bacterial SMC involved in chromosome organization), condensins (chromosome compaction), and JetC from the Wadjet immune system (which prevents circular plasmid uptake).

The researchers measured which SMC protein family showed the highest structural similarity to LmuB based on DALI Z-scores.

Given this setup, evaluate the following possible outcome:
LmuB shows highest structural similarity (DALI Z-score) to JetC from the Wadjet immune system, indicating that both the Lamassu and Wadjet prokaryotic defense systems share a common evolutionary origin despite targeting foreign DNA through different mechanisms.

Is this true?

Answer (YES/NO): NO